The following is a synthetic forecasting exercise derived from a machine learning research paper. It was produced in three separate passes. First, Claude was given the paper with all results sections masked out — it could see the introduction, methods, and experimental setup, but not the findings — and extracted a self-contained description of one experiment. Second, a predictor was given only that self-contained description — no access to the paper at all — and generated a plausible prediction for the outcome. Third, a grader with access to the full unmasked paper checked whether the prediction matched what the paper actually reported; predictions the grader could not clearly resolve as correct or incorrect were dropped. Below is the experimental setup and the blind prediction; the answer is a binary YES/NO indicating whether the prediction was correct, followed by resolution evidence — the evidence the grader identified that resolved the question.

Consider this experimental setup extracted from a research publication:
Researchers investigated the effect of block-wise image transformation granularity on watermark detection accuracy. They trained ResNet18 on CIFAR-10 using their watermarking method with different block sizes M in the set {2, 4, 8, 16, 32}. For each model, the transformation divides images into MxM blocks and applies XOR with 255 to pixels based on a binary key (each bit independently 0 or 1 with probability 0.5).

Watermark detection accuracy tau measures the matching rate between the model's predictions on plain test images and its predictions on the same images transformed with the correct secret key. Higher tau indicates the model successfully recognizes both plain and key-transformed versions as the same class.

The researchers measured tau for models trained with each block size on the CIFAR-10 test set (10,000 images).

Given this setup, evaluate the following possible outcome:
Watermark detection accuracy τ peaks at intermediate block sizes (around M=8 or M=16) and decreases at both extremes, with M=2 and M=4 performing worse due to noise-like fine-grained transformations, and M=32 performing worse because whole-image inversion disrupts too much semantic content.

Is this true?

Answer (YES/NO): NO